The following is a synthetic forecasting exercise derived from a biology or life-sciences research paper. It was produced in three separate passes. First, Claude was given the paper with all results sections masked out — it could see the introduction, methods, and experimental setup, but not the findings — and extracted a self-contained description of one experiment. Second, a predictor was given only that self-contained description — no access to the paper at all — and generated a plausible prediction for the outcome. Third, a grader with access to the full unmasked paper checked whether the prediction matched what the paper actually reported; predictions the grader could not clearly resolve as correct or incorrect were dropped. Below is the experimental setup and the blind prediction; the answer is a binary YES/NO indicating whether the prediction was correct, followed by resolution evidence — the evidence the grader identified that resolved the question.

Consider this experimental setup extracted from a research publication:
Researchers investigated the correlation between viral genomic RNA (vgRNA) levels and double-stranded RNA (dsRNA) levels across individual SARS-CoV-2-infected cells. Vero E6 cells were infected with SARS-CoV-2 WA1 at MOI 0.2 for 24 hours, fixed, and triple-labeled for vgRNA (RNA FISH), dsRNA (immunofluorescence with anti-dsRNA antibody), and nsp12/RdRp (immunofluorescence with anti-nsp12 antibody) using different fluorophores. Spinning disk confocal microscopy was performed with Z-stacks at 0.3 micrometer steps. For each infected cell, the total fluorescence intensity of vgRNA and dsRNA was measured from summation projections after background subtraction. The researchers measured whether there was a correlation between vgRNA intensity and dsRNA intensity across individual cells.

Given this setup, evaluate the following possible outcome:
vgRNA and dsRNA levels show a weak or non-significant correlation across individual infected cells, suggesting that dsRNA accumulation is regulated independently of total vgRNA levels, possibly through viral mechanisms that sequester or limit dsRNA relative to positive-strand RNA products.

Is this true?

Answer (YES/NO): YES